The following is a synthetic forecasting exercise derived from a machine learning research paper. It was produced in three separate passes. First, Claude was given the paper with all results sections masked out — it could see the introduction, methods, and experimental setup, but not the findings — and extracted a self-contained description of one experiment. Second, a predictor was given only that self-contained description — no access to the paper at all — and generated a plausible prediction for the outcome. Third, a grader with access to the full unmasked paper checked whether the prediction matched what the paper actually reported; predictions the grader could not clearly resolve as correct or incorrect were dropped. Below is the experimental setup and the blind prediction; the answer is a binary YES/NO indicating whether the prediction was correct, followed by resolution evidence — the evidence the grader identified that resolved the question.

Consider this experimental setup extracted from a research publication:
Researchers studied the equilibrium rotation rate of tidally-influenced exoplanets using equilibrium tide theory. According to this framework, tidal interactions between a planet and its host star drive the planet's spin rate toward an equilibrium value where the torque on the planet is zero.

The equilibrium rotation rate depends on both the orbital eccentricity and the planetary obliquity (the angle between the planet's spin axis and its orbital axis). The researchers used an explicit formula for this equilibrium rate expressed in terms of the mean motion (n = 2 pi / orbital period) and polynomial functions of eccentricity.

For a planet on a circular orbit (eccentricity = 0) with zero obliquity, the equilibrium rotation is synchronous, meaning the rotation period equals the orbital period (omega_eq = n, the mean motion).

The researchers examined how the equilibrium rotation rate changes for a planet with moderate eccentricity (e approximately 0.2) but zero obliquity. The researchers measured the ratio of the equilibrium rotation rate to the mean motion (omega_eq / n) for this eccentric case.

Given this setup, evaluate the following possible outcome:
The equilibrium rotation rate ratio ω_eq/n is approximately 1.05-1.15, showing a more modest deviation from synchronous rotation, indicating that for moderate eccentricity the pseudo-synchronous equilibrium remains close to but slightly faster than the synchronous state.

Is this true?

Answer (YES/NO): NO